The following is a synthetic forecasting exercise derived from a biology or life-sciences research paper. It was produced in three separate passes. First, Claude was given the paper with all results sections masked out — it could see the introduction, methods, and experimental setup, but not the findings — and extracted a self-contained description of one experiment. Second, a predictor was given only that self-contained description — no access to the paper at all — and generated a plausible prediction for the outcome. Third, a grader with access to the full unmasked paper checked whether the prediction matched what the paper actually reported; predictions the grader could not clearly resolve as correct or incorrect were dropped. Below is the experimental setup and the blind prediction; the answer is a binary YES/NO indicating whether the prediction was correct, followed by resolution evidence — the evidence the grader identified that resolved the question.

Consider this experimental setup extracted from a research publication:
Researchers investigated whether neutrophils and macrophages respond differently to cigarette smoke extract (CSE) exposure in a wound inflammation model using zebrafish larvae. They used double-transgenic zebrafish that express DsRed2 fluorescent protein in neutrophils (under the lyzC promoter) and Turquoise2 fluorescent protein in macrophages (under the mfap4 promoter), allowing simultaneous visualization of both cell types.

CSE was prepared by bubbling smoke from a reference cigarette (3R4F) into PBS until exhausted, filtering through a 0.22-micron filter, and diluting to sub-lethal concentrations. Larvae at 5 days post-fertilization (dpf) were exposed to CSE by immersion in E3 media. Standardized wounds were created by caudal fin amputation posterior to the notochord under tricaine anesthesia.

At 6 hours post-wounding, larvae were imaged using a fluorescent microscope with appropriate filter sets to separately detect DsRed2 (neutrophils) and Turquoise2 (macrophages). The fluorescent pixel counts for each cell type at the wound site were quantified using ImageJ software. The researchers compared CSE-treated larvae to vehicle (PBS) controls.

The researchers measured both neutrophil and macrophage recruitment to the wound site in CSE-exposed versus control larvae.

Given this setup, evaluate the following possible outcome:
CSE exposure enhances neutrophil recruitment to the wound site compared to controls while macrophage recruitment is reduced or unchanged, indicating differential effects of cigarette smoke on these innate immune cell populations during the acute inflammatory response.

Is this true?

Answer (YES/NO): NO